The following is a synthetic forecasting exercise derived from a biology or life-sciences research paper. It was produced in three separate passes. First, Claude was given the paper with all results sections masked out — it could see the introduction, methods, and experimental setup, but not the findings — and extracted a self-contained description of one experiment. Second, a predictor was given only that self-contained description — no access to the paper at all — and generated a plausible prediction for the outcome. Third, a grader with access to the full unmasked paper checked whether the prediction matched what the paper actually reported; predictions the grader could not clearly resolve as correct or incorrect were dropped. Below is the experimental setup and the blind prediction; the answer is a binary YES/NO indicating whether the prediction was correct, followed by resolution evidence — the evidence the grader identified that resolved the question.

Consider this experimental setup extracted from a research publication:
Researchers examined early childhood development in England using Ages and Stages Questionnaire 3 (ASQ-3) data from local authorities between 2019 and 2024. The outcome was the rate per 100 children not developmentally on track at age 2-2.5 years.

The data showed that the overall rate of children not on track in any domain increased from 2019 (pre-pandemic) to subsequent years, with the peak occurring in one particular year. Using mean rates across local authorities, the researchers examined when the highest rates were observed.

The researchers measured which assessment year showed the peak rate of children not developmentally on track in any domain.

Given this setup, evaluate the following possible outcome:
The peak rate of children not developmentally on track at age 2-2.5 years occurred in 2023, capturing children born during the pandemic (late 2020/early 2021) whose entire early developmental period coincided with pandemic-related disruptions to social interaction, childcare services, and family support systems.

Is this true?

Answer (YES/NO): YES